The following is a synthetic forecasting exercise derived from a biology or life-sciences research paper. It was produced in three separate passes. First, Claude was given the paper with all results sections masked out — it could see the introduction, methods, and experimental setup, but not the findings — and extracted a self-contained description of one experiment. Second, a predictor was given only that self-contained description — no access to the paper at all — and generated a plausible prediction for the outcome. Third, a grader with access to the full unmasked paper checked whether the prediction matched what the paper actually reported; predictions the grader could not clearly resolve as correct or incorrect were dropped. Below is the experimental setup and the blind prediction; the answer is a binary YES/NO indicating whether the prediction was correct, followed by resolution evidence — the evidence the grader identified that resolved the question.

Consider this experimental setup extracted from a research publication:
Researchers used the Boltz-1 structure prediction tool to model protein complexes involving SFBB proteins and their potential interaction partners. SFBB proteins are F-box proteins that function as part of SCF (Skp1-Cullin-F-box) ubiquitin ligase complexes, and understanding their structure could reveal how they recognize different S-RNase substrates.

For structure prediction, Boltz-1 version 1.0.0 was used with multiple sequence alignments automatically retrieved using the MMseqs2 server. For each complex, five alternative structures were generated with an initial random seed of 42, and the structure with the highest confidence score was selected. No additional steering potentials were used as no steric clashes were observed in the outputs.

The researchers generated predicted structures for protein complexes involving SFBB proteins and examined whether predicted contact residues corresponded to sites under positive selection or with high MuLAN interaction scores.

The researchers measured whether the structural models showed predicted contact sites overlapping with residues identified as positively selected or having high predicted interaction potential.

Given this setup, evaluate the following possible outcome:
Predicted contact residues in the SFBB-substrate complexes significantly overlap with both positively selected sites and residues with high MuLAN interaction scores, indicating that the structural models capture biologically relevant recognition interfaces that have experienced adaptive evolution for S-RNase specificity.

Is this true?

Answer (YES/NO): YES